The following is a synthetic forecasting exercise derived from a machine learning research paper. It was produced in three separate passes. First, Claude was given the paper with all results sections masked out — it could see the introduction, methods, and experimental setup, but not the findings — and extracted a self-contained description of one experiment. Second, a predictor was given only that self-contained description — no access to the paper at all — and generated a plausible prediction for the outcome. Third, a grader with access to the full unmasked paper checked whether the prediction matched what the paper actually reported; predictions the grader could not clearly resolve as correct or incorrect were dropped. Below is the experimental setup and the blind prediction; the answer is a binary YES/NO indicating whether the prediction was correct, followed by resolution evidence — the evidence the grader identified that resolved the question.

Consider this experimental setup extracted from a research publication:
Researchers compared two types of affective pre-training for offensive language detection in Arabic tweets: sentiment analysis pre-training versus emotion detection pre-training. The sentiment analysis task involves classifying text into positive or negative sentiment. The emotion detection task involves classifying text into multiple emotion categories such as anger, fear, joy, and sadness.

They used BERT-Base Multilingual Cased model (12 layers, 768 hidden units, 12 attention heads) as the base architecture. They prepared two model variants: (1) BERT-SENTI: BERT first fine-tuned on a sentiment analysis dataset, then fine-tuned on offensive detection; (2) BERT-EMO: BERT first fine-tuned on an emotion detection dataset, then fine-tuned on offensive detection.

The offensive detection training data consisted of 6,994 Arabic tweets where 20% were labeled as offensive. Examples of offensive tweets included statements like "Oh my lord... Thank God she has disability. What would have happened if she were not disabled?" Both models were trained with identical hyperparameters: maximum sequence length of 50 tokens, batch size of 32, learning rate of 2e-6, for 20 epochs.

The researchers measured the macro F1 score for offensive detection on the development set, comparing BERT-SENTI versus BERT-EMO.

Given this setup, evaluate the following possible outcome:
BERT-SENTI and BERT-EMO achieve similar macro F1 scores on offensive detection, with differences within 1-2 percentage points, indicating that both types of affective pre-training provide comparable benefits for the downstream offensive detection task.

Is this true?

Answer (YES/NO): YES